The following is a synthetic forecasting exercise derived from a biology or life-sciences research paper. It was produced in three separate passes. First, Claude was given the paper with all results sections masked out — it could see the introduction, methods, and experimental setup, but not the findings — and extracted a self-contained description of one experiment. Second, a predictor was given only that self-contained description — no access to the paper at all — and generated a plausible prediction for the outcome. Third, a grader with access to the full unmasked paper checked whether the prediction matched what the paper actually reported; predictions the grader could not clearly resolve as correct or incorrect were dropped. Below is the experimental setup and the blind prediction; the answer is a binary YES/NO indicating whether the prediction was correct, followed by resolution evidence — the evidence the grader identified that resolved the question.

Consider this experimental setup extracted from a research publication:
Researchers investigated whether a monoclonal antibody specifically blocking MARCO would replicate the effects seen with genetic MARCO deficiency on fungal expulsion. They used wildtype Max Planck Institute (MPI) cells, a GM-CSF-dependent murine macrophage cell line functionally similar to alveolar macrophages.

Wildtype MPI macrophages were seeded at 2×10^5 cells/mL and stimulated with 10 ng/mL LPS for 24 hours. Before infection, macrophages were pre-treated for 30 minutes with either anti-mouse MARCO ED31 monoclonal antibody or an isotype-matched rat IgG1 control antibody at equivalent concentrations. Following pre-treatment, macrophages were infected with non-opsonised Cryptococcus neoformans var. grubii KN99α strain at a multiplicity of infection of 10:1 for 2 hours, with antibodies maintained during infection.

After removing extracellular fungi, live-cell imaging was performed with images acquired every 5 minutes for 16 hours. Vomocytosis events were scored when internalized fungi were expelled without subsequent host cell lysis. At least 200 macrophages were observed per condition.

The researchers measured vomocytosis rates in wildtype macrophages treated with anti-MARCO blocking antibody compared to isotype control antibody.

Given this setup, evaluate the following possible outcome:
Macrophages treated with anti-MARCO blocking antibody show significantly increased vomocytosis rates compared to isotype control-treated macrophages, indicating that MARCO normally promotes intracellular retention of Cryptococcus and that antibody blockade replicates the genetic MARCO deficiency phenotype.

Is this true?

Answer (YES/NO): NO